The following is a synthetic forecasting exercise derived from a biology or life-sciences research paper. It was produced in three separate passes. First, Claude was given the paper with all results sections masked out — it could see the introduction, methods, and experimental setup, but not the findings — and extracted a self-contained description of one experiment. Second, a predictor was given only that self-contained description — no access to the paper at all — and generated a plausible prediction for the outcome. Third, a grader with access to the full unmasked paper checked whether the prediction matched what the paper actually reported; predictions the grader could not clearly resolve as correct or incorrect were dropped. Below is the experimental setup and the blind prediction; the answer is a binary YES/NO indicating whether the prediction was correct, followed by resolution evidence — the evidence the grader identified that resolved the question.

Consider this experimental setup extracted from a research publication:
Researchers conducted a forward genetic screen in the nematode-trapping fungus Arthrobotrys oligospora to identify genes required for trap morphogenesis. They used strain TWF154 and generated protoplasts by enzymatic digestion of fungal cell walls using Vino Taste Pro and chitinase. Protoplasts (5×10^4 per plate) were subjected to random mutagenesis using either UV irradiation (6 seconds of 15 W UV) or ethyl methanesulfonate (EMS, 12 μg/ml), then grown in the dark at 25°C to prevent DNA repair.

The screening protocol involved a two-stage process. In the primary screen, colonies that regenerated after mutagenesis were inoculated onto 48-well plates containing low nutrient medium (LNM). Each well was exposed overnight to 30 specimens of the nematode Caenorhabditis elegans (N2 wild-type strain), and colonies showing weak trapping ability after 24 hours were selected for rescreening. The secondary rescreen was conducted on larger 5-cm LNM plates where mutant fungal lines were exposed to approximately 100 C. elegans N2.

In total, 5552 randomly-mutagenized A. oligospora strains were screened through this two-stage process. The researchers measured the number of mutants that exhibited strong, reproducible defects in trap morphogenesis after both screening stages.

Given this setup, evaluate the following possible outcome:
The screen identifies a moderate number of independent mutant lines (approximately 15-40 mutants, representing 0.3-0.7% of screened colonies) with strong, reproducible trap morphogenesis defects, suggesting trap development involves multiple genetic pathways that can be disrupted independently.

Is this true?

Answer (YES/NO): NO